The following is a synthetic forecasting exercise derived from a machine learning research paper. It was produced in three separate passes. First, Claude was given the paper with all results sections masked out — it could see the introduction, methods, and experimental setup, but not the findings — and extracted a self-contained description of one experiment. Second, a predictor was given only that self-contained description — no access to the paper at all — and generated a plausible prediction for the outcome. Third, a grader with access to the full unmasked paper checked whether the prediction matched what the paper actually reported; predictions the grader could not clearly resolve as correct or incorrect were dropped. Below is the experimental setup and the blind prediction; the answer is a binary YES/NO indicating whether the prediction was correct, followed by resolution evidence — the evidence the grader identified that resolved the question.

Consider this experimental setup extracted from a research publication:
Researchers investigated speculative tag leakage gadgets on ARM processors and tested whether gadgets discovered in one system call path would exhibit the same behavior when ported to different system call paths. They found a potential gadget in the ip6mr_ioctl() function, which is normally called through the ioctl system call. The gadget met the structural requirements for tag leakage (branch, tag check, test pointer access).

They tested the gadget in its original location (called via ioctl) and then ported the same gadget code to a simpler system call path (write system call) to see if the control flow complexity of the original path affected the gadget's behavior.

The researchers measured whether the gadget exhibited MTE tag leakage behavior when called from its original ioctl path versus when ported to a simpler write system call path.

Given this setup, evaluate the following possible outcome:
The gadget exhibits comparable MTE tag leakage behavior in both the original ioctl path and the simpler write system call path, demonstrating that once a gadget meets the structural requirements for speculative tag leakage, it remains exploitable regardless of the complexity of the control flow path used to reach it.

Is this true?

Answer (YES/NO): NO